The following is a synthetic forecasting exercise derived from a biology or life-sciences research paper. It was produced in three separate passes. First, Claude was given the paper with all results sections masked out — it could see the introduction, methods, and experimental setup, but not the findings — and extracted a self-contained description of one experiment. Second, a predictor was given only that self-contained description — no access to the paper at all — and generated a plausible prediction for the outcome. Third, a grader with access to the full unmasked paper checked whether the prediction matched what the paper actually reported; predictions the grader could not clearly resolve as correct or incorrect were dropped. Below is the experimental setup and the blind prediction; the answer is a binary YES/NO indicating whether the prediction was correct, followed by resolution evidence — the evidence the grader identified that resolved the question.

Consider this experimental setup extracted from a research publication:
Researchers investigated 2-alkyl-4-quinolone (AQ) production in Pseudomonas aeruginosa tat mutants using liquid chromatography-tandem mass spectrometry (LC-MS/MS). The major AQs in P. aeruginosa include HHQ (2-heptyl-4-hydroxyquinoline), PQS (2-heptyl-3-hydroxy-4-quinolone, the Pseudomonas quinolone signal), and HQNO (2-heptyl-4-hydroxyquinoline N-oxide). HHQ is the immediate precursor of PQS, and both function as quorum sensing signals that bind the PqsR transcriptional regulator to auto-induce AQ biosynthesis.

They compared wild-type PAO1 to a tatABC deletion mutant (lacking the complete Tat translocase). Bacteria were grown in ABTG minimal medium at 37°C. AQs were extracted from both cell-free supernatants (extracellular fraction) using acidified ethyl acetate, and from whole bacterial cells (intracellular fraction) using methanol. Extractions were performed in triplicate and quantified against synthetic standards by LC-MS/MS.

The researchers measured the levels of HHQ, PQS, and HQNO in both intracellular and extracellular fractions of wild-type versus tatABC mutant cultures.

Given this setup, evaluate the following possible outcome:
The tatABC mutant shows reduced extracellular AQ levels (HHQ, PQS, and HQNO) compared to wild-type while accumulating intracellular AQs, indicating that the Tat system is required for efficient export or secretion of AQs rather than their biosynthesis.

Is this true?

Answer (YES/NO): NO